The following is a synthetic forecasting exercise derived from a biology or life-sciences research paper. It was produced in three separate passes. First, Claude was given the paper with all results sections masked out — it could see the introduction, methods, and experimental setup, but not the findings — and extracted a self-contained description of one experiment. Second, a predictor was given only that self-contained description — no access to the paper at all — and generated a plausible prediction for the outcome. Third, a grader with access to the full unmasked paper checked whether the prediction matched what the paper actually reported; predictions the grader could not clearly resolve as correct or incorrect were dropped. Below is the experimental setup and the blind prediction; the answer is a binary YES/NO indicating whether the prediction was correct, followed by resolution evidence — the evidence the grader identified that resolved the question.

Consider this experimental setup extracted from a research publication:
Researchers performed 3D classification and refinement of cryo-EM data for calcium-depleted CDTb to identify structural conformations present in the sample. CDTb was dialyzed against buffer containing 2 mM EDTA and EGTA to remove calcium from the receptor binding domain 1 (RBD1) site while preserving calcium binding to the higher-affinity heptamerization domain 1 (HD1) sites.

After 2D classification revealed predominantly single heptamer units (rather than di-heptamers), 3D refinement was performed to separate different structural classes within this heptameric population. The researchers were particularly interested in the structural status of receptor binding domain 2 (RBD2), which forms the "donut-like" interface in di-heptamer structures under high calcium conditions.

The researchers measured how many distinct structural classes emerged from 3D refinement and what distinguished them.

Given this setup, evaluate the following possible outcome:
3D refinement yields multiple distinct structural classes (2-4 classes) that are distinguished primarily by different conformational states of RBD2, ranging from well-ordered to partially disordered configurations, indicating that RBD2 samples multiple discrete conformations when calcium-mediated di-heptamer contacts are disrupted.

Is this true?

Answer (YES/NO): YES